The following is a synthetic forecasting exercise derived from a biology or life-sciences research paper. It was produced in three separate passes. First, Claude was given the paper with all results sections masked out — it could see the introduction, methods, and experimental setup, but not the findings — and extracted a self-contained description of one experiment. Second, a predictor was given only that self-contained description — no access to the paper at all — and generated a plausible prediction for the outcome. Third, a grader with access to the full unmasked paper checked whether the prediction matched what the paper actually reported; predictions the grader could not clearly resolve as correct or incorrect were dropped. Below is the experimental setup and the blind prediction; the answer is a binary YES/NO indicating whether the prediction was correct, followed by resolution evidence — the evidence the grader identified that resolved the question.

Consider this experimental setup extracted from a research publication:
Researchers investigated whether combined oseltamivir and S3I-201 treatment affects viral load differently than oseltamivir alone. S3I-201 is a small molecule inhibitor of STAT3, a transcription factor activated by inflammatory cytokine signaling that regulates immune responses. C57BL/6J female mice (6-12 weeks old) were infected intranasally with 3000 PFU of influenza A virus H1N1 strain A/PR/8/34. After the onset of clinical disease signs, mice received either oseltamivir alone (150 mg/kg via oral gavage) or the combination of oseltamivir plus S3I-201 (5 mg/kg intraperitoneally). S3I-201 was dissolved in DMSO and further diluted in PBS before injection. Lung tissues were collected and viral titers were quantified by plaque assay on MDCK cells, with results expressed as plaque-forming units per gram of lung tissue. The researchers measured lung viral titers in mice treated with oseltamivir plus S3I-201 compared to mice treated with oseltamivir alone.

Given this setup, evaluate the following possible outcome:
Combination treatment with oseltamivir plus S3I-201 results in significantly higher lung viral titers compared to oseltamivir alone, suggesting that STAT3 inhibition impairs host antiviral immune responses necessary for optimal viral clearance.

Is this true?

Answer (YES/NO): NO